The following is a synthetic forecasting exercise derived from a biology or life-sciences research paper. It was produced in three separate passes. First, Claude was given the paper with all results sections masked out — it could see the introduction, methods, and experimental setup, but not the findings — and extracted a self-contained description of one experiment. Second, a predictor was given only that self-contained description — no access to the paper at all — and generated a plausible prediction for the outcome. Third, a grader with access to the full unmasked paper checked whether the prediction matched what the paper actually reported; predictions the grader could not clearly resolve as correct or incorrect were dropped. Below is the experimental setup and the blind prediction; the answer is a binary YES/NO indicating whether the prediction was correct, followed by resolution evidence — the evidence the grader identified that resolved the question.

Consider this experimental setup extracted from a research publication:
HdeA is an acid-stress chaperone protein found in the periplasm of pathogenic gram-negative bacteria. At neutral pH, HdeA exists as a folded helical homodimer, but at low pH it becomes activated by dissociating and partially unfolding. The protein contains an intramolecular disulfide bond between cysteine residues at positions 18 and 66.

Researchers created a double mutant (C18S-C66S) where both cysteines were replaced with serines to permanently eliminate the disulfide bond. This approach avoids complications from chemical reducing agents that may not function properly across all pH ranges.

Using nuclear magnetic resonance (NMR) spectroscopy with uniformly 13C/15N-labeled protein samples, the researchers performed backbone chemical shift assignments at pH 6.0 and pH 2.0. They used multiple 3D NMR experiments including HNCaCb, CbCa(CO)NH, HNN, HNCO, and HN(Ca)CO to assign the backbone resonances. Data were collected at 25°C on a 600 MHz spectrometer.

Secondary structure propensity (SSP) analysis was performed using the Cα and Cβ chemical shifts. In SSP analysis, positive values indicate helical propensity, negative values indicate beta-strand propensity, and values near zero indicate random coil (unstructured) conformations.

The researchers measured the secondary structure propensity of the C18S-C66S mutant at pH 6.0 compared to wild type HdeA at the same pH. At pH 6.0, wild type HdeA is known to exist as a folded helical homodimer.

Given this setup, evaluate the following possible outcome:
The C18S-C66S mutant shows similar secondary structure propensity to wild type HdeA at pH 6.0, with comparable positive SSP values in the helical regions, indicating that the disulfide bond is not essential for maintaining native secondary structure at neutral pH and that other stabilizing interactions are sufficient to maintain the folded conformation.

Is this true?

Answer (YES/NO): NO